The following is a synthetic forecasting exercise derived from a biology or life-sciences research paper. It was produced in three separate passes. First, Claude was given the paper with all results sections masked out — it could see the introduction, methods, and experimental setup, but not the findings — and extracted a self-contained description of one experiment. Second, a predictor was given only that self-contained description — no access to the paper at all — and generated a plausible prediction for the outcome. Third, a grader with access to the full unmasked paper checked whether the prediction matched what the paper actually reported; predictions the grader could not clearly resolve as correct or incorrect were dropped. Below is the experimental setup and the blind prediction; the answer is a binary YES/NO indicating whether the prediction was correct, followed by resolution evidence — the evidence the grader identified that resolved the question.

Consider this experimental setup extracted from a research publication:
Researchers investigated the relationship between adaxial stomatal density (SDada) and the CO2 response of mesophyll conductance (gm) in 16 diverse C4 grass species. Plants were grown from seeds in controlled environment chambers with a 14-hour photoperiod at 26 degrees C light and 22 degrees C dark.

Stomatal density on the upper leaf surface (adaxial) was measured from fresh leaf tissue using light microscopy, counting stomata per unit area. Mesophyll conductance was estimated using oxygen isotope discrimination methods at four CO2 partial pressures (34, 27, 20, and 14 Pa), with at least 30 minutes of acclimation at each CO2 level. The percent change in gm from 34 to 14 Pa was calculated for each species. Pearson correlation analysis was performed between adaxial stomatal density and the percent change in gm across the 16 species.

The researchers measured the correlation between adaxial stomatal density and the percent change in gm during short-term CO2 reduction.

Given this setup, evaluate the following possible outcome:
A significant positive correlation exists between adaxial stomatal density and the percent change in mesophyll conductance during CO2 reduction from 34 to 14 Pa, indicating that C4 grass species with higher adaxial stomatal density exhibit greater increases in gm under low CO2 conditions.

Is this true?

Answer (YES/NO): NO